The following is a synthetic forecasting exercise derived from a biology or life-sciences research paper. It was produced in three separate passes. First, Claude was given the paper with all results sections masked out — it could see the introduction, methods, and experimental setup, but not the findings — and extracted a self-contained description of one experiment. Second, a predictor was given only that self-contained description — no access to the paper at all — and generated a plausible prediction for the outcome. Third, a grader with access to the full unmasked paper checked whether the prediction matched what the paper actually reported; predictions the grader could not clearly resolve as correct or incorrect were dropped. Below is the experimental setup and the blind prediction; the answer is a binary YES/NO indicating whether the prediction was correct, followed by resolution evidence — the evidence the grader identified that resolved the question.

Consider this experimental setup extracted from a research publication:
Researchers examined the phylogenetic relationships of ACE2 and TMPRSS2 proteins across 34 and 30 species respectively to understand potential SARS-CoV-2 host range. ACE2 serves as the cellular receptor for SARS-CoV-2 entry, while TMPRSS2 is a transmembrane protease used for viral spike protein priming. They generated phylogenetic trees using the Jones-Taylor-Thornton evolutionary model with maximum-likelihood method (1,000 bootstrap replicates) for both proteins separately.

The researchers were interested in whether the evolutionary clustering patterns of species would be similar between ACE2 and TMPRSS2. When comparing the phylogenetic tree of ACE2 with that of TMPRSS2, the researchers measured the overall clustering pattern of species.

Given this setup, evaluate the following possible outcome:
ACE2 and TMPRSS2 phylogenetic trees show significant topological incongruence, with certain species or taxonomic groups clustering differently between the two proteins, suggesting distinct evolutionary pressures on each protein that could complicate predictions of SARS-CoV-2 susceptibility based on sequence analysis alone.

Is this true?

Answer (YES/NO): NO